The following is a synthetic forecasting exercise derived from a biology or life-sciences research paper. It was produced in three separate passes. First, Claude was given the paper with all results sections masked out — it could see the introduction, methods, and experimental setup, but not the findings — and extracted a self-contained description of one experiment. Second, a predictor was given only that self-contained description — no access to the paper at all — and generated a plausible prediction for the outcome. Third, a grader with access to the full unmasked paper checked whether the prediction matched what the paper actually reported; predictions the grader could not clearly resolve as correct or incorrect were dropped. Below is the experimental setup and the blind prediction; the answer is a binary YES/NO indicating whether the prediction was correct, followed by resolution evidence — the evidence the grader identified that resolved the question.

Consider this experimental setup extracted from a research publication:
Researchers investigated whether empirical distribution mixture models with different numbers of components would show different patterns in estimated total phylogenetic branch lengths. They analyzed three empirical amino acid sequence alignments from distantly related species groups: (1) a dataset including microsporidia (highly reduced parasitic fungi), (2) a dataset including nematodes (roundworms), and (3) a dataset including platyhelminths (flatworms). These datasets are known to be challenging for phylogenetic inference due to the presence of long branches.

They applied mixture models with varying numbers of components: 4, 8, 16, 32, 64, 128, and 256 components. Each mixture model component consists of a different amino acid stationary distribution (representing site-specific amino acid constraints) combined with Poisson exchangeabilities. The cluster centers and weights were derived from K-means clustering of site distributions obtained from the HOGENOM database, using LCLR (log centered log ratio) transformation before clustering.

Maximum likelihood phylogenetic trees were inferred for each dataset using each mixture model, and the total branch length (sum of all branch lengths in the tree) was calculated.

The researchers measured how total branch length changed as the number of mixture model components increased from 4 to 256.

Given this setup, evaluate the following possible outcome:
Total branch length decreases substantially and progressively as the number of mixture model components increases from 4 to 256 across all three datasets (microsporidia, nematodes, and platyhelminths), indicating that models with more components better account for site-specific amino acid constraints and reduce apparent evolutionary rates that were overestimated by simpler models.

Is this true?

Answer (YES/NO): NO